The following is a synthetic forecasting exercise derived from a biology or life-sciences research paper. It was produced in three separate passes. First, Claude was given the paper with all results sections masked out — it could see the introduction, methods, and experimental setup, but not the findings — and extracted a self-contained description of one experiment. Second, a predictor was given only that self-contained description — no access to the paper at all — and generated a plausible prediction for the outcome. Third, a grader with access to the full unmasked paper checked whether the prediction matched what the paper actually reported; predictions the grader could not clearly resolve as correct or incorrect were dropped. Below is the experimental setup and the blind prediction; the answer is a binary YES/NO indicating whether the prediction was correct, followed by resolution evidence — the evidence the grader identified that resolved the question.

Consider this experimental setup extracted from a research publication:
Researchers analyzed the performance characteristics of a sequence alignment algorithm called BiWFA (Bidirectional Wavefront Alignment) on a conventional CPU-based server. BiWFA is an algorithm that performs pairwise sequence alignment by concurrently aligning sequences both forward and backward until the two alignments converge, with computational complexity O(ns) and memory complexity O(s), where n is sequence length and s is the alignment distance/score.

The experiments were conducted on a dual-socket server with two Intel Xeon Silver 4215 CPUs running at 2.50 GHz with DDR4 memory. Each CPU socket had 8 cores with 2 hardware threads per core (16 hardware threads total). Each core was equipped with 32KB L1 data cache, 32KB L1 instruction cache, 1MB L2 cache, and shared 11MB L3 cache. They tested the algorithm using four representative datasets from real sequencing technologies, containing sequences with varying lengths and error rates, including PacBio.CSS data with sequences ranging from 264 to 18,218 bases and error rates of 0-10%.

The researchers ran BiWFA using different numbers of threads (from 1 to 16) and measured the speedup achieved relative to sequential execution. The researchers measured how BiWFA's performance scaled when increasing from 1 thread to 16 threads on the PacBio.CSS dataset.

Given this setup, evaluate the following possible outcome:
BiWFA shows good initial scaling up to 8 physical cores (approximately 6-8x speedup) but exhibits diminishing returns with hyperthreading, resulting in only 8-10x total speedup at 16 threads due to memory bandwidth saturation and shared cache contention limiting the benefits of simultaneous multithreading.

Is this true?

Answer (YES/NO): NO